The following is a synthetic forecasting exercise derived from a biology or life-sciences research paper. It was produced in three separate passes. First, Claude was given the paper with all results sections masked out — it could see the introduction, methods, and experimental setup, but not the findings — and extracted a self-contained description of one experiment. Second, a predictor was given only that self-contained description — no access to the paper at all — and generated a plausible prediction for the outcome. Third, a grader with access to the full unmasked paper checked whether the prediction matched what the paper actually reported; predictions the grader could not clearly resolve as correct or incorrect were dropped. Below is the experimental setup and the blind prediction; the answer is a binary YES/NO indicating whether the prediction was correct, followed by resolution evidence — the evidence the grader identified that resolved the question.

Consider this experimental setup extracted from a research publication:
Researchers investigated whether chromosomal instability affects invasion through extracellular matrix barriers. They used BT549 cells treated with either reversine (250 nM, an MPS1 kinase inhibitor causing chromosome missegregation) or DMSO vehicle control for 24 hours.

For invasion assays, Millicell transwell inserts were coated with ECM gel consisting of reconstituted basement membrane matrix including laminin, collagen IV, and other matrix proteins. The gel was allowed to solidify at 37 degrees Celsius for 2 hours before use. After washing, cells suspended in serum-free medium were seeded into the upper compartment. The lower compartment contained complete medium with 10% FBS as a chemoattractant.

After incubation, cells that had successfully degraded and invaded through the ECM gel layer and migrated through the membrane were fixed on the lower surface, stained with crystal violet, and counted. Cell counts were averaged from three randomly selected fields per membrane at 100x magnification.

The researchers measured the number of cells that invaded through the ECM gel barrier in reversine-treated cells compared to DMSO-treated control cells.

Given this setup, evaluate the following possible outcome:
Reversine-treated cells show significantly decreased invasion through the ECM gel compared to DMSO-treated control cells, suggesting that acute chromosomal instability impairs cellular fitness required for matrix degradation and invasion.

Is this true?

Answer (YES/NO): YES